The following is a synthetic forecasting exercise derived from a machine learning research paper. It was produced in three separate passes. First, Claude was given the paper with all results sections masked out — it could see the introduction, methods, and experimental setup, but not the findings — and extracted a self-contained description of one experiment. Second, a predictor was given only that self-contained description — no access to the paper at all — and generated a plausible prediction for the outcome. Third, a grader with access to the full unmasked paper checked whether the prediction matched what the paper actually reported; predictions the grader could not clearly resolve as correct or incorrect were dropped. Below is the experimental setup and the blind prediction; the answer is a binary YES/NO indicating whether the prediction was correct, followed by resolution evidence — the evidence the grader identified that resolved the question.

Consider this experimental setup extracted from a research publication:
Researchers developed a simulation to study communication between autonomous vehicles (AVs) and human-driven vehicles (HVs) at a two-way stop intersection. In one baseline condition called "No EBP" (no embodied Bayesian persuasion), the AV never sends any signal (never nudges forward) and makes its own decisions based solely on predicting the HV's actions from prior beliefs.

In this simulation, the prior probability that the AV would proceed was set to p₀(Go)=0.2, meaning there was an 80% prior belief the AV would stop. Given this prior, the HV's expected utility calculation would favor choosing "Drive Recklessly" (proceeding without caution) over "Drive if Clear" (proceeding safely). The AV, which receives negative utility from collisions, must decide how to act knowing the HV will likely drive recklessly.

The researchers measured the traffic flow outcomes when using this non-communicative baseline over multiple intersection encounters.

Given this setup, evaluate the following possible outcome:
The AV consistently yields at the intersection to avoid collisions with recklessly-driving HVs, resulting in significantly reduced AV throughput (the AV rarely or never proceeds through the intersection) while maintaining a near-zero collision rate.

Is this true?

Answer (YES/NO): YES